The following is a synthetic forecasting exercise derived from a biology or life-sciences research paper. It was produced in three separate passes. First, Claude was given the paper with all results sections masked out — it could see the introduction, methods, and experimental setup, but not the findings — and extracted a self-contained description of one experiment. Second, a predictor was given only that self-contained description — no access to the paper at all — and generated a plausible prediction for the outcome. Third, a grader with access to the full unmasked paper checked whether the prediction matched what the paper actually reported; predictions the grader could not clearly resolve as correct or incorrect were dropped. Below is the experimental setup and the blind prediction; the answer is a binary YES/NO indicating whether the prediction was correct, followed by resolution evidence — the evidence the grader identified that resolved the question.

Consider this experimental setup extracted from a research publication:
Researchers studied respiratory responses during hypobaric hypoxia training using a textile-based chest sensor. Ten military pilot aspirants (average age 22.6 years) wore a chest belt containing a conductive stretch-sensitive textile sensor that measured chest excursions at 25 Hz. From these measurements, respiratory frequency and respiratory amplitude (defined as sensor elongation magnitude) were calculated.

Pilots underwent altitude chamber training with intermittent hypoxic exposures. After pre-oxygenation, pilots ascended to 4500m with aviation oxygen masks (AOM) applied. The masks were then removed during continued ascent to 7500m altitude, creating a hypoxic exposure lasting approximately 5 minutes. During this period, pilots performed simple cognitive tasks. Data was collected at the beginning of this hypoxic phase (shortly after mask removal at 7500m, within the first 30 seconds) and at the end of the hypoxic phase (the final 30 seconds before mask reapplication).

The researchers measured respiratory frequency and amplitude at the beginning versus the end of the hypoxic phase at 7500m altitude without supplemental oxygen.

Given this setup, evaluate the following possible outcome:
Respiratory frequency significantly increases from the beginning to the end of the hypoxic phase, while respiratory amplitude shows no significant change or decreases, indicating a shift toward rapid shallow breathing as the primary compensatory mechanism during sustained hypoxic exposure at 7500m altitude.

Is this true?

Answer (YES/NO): NO